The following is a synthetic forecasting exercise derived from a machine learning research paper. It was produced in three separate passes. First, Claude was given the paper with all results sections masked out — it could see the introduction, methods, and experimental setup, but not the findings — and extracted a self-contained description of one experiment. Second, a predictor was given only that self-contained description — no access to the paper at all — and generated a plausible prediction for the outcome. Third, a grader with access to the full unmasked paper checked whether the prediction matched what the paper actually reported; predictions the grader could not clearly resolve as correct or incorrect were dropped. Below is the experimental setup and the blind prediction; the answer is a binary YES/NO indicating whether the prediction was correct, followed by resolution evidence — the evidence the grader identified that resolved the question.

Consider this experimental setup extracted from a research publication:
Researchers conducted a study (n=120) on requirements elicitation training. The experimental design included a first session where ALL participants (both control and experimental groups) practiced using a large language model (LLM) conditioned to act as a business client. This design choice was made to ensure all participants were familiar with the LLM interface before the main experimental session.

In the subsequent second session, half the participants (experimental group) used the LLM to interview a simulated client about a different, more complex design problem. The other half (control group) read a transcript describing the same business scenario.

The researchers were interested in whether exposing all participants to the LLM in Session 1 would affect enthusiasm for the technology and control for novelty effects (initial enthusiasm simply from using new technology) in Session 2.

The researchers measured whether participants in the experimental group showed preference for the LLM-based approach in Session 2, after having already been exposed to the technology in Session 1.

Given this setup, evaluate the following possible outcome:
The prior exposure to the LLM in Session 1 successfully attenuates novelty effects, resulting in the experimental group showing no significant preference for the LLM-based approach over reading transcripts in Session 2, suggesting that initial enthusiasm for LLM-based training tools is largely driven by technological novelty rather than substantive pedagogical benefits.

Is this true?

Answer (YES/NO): NO